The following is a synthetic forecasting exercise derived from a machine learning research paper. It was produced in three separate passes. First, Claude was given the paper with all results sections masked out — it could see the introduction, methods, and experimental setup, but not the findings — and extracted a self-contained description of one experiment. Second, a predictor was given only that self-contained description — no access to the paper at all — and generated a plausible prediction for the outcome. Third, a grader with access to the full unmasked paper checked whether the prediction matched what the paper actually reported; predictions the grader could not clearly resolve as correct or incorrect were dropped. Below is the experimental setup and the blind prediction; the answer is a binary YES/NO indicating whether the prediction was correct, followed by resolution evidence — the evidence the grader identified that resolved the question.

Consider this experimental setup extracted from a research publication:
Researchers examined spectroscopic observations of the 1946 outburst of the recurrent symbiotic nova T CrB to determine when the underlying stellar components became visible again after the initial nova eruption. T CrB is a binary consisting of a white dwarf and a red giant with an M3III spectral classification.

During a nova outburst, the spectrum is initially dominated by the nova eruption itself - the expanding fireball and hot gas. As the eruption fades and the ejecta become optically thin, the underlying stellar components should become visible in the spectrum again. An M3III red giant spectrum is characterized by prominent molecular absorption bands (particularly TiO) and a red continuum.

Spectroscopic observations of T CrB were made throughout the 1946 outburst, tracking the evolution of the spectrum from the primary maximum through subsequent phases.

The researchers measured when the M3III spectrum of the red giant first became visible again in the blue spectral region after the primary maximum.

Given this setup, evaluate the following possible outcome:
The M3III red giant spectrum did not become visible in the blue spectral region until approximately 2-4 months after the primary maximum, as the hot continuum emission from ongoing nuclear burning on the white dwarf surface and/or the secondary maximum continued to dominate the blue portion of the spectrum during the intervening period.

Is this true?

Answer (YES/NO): NO